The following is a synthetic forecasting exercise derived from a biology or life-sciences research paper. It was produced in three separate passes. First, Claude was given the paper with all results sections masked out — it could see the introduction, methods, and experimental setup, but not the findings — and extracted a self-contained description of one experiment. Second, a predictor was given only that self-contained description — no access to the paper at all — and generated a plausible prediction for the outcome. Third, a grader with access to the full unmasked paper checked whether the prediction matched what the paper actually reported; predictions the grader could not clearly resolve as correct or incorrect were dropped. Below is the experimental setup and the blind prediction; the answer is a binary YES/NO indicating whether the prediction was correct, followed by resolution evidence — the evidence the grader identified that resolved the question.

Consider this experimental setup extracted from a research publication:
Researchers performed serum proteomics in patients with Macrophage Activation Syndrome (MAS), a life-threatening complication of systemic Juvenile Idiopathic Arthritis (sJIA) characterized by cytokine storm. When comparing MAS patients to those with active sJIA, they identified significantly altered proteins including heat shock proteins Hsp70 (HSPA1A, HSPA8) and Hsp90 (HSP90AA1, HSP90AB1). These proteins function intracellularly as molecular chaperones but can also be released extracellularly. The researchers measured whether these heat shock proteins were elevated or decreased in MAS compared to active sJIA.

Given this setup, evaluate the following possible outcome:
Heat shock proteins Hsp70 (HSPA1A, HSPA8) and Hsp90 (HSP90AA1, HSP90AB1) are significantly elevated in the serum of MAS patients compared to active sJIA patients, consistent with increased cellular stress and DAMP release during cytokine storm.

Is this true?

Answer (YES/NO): YES